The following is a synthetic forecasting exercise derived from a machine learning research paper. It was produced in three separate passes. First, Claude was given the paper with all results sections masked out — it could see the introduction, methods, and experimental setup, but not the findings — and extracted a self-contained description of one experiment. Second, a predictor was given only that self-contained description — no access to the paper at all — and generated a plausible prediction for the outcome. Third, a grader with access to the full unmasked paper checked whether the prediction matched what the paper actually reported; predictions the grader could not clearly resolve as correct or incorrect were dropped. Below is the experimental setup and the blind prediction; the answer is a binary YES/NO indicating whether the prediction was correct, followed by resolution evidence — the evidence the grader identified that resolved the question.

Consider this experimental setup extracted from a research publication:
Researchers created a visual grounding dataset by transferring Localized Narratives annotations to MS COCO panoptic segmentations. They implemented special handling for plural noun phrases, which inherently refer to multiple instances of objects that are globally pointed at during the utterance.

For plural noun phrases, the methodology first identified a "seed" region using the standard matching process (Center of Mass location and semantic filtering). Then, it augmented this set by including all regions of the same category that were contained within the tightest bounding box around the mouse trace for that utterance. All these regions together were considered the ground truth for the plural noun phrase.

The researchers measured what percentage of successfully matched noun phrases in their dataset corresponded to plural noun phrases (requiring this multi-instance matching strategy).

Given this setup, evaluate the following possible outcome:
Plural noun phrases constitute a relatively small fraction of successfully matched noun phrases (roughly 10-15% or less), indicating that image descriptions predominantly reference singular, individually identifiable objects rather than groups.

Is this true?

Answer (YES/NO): NO